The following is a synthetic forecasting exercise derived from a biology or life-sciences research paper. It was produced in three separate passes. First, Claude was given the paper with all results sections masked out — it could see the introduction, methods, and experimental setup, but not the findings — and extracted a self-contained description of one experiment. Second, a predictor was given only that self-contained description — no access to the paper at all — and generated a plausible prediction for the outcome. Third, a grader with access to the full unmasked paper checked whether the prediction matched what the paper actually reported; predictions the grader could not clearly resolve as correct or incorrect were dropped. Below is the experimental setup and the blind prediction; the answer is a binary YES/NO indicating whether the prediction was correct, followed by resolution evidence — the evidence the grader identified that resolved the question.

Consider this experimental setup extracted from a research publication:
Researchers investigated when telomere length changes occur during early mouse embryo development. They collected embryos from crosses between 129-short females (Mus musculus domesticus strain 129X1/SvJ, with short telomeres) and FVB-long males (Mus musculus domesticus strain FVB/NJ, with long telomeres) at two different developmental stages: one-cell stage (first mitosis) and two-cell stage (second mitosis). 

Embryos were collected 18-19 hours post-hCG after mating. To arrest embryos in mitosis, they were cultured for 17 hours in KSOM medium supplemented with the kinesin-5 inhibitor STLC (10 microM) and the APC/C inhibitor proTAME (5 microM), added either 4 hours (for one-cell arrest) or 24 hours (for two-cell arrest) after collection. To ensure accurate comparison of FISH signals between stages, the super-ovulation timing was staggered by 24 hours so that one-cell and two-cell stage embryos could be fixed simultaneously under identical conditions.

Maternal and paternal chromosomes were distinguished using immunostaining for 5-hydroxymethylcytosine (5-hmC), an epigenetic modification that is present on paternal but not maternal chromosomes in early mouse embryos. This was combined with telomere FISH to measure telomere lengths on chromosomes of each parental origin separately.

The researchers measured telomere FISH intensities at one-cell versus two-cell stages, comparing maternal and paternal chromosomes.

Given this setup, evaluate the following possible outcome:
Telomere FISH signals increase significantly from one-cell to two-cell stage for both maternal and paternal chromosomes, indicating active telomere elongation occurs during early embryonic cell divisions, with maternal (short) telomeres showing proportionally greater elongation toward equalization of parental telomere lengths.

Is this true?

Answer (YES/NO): NO